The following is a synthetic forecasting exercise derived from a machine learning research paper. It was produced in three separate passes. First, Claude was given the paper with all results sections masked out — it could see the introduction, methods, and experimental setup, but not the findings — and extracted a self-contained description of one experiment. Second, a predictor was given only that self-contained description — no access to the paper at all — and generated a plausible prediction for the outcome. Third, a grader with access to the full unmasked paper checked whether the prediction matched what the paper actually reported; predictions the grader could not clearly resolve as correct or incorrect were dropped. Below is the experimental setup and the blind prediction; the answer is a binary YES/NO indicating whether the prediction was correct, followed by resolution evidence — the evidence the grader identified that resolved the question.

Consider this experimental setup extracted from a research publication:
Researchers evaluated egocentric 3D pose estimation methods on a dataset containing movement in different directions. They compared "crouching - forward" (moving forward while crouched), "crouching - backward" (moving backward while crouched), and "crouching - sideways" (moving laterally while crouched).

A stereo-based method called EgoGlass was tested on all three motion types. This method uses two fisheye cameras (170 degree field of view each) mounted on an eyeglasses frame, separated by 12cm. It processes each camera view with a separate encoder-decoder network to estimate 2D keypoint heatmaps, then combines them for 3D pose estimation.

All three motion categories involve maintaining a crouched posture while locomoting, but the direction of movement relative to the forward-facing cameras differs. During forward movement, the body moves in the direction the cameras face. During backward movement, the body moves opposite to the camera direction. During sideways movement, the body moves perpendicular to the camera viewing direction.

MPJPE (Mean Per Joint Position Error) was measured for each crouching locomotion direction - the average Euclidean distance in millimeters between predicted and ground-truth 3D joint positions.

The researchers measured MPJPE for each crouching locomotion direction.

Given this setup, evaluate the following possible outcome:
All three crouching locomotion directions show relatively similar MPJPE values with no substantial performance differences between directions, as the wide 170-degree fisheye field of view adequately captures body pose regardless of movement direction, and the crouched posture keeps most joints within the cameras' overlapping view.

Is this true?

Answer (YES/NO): NO